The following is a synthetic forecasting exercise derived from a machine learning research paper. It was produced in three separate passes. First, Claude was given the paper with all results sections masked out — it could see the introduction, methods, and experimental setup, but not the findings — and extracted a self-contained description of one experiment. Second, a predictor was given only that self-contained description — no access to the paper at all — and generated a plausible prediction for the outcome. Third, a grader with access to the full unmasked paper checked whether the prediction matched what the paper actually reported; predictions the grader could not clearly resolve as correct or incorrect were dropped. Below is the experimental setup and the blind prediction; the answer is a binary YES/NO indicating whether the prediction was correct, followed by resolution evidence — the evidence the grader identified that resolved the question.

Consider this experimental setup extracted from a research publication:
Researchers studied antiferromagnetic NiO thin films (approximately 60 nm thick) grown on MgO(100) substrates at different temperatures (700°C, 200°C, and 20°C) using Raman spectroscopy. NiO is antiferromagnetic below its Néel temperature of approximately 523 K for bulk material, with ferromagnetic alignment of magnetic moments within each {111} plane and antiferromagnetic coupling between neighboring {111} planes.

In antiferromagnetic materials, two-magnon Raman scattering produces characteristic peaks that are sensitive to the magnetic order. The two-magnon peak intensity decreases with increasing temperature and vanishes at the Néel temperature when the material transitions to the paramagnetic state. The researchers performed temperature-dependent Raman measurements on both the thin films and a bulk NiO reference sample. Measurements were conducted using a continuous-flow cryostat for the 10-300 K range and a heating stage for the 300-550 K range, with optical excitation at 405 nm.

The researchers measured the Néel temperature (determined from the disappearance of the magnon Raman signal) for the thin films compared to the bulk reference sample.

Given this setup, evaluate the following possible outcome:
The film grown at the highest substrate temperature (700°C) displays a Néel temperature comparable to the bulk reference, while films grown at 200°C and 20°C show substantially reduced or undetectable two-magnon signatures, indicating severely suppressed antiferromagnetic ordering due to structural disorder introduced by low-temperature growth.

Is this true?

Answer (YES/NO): NO